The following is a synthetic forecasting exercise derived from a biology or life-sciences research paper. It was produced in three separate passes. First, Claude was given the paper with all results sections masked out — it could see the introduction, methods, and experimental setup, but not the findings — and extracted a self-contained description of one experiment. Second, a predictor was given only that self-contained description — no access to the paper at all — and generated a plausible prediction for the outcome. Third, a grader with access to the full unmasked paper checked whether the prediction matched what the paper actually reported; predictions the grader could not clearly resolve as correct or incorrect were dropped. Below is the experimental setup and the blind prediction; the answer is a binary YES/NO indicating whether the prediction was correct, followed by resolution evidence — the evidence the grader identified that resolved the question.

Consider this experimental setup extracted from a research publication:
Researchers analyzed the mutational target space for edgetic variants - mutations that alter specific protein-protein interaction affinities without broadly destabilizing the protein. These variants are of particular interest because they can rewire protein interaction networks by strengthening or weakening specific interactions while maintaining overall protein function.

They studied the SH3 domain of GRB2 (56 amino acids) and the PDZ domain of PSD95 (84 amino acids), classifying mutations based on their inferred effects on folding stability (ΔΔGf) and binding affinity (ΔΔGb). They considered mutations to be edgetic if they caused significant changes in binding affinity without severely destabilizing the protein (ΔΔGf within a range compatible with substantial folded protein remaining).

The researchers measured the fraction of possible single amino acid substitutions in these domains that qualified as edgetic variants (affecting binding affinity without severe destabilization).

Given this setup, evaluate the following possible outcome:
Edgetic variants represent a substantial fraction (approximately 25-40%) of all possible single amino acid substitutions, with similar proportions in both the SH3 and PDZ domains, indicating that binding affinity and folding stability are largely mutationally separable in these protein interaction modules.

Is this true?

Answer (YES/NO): NO